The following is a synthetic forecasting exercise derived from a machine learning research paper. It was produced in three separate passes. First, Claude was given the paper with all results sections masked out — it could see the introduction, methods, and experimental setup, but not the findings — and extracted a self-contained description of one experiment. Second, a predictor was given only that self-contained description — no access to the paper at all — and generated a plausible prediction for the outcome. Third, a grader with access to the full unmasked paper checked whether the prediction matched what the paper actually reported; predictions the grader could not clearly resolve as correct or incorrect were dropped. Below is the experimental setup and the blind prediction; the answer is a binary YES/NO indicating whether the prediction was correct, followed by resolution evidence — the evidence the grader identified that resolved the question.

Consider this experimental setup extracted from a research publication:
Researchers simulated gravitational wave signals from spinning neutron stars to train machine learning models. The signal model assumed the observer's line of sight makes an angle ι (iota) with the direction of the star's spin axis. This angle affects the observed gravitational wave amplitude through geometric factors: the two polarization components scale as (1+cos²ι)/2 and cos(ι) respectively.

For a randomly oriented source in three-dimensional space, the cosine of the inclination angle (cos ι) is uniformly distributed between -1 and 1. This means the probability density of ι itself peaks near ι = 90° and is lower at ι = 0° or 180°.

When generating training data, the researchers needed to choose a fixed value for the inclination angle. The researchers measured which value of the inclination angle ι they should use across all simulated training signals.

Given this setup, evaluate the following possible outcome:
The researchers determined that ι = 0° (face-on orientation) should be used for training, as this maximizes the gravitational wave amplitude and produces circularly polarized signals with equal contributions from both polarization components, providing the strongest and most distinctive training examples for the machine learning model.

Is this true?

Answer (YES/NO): NO